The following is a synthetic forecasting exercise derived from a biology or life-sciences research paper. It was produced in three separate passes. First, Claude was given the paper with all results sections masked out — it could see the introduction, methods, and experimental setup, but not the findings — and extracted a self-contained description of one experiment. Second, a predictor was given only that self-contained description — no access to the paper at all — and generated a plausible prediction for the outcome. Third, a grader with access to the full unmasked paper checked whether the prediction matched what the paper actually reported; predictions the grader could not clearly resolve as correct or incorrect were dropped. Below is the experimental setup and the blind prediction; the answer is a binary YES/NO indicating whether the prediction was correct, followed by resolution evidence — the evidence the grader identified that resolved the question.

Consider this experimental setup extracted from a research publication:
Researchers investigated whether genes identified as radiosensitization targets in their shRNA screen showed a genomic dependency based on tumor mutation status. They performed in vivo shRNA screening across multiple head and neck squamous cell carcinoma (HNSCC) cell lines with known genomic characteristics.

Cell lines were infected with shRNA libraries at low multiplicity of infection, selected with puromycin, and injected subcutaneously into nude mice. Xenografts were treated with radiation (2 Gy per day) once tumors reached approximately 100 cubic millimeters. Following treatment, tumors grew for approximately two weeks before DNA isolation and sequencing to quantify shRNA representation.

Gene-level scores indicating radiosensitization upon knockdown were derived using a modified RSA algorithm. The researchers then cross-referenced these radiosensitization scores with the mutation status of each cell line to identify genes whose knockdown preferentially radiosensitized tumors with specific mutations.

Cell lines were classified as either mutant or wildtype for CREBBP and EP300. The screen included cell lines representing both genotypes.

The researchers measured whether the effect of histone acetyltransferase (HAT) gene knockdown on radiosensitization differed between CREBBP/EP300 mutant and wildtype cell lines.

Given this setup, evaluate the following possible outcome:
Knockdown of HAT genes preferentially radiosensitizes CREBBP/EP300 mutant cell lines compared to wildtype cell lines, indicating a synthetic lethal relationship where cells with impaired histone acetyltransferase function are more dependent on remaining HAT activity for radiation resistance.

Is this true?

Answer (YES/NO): YES